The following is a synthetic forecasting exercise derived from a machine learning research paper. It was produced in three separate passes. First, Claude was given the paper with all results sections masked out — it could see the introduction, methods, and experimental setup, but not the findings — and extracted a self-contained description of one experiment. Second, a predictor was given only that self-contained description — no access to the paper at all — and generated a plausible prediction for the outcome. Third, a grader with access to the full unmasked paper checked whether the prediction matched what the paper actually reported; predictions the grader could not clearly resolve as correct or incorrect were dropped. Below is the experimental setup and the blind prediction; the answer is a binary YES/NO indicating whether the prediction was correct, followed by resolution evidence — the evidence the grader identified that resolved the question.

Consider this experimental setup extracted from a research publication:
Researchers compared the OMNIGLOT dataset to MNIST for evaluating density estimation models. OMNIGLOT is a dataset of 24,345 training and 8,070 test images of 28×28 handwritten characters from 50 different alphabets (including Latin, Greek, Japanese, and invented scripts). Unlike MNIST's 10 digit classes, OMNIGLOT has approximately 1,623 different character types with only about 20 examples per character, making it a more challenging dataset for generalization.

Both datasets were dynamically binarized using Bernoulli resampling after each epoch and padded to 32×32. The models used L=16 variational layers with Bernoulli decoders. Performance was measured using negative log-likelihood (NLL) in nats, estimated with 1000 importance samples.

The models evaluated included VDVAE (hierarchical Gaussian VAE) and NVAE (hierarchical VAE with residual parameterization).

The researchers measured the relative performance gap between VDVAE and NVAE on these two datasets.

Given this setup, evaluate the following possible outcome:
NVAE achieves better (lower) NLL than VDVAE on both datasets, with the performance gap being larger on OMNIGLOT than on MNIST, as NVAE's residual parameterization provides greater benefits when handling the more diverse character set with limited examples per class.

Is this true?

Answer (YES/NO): NO